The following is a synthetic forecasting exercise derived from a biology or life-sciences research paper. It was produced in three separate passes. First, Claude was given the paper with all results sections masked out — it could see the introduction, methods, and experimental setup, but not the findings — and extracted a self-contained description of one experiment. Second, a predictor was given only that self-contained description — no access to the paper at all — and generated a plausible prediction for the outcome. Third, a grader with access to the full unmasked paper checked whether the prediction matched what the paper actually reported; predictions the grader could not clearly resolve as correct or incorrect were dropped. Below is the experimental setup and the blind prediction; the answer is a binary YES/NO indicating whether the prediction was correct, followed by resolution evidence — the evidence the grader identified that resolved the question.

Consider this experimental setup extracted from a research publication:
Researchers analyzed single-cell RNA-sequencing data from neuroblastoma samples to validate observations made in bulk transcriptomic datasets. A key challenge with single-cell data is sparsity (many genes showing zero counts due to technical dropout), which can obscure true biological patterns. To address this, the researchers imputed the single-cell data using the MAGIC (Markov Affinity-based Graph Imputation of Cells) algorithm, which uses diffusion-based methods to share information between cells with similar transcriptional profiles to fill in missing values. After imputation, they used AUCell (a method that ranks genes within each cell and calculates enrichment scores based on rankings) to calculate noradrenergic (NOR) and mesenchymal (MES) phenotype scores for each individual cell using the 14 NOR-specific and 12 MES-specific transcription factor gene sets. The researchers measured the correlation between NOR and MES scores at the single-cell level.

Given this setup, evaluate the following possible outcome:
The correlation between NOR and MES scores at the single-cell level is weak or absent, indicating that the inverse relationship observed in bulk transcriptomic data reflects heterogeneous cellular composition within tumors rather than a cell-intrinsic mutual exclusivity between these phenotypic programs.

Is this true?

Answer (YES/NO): NO